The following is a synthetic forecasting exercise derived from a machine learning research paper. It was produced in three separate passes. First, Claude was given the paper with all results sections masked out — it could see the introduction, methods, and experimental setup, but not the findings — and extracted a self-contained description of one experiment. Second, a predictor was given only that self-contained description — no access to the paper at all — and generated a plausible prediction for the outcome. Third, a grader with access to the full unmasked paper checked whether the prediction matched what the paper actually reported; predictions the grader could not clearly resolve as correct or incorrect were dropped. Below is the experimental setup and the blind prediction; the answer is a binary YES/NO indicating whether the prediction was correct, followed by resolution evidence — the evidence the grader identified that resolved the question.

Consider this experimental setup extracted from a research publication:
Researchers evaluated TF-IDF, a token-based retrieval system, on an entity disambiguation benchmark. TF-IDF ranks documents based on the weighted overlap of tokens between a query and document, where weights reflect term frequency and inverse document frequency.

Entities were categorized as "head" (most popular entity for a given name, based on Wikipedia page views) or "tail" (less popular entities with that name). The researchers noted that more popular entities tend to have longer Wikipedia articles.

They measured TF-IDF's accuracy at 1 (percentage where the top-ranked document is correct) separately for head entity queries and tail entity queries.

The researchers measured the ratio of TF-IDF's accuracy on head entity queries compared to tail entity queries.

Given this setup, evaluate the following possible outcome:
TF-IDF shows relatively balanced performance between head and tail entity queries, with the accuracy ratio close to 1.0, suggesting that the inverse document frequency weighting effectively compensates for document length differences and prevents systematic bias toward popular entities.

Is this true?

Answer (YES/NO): NO